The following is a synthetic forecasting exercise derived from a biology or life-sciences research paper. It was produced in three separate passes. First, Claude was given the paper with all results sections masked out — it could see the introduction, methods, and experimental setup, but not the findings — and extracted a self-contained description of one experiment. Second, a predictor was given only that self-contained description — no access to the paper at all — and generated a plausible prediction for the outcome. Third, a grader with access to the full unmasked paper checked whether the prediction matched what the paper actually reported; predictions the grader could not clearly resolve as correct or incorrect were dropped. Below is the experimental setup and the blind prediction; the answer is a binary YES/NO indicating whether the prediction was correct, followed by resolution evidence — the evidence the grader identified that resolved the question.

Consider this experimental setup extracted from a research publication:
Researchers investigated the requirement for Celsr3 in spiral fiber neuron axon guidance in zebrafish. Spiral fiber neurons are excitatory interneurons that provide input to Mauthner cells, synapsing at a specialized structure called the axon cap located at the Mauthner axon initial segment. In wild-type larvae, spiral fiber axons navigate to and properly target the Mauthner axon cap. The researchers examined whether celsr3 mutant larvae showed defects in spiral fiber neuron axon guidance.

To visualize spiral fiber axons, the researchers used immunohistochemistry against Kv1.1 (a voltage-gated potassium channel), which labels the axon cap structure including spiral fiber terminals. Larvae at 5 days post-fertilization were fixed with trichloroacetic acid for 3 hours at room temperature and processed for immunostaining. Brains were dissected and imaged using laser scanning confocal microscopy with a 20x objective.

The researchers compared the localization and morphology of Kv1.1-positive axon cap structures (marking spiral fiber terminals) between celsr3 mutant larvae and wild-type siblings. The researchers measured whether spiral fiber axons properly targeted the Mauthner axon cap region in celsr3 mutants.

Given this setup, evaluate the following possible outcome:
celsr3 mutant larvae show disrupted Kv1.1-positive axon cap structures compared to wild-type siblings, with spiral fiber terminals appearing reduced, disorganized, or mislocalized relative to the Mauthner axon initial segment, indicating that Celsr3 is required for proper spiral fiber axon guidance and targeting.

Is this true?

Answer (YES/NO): YES